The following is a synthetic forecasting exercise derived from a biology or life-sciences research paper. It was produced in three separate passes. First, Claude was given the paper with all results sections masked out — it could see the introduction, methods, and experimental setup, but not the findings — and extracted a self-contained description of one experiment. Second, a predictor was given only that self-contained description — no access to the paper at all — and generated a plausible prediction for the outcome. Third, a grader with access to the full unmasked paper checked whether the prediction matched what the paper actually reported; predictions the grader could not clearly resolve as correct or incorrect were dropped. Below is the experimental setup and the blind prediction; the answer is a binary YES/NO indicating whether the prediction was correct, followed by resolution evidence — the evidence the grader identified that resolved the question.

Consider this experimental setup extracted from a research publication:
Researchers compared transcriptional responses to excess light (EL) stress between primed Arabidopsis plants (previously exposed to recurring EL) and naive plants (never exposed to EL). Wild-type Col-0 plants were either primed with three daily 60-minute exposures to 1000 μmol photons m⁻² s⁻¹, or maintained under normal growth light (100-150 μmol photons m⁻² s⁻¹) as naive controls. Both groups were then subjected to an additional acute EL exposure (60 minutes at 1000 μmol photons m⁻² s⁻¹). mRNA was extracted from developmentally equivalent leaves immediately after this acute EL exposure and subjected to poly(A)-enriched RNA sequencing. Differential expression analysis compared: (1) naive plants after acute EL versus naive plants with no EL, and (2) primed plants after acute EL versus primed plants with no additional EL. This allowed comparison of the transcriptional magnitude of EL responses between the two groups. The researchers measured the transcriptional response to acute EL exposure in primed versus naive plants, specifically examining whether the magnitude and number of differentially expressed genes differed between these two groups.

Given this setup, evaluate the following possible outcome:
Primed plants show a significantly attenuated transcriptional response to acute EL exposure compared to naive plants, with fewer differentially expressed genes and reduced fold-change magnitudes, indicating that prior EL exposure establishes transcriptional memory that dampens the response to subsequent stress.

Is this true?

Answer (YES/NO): NO